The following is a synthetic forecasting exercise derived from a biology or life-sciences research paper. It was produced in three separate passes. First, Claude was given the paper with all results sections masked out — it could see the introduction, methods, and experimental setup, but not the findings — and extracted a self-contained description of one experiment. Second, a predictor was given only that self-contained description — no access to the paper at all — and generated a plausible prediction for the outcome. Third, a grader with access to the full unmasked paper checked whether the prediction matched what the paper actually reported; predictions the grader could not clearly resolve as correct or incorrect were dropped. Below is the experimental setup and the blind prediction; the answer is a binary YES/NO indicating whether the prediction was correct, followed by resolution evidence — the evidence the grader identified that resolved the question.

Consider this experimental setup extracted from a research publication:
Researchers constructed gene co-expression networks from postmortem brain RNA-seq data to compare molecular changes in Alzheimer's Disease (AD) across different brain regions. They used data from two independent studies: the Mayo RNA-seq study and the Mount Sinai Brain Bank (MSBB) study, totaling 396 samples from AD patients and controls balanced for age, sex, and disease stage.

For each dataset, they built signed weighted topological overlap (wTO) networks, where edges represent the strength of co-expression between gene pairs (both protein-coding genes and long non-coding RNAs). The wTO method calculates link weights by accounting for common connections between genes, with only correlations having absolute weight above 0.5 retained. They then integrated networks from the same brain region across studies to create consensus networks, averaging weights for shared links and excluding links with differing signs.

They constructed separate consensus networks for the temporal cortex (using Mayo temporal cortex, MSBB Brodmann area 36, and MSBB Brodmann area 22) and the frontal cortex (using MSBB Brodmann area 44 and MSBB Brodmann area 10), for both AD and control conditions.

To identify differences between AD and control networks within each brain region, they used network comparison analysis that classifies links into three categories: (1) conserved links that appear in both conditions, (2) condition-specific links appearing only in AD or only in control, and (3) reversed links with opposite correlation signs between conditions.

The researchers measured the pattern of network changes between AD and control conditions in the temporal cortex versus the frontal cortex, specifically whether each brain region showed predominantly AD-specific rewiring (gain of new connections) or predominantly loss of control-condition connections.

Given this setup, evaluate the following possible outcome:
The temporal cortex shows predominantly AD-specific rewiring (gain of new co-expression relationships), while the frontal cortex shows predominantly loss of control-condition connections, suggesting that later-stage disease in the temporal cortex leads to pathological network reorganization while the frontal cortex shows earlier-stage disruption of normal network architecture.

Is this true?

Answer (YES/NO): YES